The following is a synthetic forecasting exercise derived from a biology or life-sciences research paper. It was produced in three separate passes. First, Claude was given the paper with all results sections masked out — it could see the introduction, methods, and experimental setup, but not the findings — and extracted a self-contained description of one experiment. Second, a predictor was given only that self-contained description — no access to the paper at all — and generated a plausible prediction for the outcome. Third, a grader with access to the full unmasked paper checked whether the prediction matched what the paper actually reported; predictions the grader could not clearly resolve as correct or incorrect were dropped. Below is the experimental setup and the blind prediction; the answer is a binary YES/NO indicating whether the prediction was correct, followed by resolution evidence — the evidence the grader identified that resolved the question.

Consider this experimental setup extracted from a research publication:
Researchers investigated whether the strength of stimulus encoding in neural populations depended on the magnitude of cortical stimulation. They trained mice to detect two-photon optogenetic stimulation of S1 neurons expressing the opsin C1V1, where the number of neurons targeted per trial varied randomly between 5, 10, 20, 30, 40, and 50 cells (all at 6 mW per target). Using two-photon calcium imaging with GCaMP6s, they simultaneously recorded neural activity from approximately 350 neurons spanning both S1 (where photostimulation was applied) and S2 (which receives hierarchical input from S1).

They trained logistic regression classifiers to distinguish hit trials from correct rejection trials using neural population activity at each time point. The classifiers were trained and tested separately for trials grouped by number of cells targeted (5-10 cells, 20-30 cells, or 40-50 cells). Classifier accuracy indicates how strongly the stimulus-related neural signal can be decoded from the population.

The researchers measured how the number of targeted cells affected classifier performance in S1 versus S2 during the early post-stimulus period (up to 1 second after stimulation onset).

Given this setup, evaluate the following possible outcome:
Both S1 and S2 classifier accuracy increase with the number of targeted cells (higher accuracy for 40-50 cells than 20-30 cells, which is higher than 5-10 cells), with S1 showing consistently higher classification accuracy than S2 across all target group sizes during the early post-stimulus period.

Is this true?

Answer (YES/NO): NO